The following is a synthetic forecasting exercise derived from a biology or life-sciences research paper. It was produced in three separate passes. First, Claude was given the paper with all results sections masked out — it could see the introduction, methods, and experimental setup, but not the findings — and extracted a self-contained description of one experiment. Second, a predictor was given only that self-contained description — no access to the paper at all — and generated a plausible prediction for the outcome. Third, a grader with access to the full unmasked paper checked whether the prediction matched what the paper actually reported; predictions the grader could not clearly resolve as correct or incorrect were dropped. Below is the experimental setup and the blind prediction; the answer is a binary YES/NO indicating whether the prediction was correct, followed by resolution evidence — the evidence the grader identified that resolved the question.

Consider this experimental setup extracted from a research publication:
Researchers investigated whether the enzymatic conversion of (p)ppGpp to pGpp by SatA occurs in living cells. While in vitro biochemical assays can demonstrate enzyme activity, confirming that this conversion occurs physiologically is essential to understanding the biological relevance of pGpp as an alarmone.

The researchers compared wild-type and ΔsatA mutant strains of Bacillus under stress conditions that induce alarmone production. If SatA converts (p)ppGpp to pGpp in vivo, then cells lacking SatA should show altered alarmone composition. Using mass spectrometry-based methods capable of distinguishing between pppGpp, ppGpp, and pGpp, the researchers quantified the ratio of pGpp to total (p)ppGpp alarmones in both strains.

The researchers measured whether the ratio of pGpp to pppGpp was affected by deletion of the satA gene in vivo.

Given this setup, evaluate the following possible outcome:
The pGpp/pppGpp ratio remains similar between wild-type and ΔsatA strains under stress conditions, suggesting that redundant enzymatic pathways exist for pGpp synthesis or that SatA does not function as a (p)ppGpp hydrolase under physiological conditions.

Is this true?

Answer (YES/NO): NO